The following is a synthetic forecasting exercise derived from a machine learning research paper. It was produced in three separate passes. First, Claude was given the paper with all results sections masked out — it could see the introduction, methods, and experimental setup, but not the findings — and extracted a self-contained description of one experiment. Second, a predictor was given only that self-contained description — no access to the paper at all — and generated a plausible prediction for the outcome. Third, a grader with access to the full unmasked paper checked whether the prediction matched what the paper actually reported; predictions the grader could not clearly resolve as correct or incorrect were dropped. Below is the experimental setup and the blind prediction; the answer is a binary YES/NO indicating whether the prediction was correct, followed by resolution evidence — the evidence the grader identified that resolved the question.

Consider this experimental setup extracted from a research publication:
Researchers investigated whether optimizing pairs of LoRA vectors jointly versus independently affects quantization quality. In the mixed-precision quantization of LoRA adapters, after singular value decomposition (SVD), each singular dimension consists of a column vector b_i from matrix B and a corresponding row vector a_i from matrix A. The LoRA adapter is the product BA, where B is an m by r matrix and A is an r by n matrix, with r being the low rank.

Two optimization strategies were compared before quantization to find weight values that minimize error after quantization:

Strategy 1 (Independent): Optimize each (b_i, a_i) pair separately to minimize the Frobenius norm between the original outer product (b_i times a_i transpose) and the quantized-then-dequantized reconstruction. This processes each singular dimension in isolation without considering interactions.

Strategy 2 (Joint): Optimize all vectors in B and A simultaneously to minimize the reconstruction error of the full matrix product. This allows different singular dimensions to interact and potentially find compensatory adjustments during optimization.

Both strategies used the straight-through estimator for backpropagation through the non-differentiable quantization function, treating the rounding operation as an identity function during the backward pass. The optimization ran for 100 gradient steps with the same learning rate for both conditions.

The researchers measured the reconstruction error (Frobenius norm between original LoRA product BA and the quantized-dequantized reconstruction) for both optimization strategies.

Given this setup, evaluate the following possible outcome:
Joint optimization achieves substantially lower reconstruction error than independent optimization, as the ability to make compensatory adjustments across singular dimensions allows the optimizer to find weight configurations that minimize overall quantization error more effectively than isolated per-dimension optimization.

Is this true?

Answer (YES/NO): NO